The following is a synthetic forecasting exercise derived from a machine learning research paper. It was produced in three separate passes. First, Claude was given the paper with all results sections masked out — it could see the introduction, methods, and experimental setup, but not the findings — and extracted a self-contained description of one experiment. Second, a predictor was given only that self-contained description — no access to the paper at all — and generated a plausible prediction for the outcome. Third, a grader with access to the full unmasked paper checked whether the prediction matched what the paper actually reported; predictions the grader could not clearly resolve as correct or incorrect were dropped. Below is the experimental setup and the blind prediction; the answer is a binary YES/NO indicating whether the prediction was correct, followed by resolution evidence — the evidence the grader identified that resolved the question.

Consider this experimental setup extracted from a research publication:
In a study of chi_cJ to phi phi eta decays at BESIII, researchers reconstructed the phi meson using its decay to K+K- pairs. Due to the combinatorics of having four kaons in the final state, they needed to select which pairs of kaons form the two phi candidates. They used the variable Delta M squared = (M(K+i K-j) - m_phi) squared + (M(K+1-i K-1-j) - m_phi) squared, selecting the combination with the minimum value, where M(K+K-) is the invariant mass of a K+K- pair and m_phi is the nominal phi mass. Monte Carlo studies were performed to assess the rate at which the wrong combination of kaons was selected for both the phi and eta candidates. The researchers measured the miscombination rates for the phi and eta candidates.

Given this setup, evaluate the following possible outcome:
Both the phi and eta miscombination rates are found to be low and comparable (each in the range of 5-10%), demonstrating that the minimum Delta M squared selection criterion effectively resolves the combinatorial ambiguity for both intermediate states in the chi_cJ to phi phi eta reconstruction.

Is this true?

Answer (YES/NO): NO